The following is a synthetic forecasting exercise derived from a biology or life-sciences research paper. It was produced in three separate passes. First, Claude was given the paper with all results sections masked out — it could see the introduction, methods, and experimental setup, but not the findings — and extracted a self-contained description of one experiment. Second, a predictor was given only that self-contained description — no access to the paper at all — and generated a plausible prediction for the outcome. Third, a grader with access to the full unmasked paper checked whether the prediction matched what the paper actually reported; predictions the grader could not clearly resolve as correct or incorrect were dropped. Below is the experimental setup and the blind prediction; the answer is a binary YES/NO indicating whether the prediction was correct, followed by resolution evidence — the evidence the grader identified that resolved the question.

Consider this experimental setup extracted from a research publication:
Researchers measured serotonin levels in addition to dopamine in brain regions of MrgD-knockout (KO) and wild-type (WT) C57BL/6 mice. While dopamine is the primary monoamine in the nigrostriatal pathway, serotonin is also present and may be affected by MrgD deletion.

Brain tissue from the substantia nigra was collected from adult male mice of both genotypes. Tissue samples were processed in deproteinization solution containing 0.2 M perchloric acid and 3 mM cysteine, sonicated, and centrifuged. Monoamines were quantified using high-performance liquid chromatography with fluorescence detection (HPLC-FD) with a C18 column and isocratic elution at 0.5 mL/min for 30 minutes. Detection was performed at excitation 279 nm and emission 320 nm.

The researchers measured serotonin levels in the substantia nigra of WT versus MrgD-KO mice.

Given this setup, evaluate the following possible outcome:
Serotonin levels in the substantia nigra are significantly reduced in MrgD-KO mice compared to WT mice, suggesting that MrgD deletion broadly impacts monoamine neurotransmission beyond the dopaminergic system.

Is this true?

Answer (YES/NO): NO